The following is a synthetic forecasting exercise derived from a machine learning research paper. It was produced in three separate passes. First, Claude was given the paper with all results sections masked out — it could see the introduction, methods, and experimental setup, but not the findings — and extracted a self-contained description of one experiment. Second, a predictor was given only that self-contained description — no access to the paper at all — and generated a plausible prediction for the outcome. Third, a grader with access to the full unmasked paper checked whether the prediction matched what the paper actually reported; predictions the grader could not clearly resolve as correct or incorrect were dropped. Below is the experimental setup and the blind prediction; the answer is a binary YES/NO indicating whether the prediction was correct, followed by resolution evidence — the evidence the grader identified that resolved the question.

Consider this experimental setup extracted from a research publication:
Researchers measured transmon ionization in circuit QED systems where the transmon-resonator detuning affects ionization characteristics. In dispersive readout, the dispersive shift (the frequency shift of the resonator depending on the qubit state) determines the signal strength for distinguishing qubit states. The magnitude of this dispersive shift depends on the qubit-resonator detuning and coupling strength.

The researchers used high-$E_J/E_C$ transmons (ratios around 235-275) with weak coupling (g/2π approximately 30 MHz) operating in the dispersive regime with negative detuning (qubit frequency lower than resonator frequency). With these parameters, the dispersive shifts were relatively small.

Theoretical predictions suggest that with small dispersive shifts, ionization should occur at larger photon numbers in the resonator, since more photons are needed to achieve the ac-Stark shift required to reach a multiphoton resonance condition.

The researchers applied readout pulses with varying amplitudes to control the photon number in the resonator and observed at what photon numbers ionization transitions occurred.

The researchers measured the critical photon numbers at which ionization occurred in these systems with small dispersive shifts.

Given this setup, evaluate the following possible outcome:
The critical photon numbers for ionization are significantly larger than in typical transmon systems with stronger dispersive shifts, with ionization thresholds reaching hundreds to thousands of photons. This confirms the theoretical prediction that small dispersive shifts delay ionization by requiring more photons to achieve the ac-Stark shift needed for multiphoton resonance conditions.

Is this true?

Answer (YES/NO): YES